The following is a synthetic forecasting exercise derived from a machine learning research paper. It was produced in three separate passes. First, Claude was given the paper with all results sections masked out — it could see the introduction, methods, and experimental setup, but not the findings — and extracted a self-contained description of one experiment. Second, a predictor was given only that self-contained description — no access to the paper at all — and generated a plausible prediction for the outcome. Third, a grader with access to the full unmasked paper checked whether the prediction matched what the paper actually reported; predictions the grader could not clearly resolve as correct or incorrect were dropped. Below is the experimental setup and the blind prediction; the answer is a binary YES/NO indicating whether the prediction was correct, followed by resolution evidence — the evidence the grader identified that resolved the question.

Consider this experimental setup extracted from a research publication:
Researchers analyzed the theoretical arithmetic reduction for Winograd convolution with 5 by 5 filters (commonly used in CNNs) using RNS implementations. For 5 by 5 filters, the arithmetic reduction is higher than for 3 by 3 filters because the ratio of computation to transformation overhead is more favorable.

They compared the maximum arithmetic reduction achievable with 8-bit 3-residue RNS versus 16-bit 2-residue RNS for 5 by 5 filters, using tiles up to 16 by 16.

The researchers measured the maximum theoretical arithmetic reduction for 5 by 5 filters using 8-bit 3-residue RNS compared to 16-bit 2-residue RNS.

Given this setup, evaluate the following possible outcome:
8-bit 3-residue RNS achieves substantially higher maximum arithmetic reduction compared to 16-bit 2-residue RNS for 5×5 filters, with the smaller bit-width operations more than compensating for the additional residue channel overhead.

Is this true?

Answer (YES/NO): NO